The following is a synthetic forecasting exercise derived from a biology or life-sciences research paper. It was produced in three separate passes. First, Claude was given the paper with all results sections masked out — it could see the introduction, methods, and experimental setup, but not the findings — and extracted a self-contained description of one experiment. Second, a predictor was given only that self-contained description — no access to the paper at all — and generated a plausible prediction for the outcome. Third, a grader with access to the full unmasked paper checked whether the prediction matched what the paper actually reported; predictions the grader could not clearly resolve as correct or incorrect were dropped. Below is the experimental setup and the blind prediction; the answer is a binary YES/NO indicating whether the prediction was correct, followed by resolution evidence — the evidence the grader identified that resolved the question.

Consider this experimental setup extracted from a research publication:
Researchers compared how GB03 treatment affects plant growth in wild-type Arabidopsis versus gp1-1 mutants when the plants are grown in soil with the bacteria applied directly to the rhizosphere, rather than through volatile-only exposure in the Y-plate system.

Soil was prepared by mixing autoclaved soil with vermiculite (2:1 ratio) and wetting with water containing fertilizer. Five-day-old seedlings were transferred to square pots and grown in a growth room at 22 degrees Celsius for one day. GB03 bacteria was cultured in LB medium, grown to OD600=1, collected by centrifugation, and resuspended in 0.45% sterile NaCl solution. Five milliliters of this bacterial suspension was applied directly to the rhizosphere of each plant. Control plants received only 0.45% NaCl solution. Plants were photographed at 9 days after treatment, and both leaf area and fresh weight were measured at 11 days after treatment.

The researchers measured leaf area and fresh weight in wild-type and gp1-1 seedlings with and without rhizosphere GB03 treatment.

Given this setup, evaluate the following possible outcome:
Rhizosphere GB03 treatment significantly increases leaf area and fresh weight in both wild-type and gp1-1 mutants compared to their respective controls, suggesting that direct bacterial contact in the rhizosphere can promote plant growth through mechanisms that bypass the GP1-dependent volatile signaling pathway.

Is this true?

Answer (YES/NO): NO